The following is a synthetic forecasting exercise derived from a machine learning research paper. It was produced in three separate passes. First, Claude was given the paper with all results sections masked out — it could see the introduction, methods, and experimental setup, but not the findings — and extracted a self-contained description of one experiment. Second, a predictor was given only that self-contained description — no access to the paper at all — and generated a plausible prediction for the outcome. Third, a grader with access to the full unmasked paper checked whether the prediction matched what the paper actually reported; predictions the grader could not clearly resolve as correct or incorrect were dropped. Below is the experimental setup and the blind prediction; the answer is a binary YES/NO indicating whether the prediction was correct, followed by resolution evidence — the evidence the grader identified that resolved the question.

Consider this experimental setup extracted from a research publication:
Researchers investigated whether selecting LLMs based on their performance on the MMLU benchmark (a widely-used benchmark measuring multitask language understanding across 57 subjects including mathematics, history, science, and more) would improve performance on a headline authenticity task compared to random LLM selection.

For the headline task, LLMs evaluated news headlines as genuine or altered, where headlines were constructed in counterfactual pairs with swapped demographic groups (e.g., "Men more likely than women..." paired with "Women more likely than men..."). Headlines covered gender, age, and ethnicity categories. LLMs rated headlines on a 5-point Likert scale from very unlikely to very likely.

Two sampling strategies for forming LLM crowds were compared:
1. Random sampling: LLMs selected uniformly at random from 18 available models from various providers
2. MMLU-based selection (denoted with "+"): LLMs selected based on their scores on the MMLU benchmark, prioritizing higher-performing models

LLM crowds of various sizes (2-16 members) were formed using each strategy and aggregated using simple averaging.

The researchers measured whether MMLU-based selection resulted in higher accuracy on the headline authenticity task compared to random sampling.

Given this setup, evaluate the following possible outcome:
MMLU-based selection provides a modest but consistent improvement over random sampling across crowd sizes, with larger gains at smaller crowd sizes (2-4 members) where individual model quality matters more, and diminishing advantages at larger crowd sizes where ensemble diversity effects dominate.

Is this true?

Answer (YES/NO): NO